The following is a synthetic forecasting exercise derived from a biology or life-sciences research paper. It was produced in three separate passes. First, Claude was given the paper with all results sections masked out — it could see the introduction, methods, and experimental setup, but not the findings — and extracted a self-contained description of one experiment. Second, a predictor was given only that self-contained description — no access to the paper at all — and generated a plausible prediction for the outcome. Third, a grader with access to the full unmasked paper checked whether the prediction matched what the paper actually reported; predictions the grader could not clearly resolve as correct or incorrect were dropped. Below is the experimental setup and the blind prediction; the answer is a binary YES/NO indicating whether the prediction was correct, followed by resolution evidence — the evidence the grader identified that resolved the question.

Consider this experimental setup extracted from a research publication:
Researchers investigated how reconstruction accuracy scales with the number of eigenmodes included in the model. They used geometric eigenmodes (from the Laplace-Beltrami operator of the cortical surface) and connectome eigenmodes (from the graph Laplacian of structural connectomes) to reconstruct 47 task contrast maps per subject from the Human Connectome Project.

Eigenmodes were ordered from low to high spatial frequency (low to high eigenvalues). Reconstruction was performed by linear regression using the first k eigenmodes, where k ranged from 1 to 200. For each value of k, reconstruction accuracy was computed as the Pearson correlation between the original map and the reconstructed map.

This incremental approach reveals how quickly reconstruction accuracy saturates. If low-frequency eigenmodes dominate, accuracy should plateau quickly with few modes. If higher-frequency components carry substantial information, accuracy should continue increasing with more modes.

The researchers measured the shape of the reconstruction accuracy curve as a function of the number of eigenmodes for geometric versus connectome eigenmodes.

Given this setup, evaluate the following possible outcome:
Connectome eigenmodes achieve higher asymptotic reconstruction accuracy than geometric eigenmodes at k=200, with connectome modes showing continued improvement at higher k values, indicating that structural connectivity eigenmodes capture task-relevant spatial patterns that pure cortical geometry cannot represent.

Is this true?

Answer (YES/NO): NO